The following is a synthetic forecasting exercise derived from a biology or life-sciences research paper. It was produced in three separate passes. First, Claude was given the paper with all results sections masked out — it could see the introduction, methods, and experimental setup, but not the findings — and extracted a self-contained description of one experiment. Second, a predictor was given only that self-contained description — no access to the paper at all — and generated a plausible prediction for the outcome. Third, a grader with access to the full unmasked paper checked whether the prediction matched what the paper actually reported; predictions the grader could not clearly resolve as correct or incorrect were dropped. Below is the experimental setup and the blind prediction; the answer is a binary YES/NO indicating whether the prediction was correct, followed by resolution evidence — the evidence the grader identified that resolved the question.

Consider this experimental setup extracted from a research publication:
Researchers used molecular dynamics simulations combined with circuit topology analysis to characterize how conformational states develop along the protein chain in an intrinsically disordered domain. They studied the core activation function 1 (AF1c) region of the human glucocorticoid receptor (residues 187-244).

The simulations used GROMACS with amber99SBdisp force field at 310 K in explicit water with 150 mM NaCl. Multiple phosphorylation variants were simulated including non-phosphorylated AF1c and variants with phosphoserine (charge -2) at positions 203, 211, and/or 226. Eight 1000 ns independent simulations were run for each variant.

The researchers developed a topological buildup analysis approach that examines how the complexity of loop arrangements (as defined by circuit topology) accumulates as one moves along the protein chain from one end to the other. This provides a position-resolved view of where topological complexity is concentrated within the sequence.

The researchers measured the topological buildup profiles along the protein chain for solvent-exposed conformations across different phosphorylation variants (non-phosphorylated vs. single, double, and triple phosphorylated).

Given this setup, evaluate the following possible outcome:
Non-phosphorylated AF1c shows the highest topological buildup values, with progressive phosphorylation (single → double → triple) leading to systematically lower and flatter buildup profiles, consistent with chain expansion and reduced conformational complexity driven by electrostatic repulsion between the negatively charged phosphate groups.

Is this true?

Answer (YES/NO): NO